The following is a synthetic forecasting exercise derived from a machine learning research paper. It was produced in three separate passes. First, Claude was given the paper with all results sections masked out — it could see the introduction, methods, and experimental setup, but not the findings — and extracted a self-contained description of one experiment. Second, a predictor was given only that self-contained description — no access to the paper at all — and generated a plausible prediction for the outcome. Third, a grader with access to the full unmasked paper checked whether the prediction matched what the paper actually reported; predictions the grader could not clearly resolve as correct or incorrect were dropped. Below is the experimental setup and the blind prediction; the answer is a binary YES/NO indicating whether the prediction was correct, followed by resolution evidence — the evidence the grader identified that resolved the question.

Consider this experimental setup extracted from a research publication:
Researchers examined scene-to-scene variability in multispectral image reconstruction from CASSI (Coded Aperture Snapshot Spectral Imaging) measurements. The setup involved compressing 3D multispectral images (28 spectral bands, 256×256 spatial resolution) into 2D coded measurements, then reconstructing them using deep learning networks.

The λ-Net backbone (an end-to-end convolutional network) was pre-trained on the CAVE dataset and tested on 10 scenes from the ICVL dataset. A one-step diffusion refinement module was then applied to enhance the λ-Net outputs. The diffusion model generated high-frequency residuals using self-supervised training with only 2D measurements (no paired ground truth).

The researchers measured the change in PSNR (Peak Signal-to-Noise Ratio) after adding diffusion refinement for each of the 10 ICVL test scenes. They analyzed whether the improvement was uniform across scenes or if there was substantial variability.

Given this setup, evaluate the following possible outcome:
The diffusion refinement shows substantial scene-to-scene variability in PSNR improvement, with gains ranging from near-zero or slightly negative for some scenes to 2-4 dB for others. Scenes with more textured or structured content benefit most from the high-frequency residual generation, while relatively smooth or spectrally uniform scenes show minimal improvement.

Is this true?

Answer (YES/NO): NO